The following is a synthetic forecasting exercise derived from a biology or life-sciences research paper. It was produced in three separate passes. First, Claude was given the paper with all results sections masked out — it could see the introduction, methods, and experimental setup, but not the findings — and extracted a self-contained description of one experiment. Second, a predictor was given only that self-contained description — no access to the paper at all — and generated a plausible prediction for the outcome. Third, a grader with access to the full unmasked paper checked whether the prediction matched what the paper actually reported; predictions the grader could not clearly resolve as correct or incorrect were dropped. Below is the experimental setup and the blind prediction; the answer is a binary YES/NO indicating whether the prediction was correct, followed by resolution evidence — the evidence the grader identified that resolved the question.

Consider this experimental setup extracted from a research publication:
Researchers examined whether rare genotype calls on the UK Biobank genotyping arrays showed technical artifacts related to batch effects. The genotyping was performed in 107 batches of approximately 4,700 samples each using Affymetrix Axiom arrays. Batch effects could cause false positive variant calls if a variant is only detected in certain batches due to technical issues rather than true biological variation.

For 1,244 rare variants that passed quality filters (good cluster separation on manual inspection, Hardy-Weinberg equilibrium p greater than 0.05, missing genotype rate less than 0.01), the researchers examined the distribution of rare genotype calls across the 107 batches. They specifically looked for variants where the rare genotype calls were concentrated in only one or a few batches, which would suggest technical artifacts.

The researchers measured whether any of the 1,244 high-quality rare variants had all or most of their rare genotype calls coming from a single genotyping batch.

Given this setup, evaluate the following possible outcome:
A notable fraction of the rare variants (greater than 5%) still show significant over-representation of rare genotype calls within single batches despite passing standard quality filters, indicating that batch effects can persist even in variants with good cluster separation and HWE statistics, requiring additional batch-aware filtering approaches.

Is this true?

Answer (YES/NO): NO